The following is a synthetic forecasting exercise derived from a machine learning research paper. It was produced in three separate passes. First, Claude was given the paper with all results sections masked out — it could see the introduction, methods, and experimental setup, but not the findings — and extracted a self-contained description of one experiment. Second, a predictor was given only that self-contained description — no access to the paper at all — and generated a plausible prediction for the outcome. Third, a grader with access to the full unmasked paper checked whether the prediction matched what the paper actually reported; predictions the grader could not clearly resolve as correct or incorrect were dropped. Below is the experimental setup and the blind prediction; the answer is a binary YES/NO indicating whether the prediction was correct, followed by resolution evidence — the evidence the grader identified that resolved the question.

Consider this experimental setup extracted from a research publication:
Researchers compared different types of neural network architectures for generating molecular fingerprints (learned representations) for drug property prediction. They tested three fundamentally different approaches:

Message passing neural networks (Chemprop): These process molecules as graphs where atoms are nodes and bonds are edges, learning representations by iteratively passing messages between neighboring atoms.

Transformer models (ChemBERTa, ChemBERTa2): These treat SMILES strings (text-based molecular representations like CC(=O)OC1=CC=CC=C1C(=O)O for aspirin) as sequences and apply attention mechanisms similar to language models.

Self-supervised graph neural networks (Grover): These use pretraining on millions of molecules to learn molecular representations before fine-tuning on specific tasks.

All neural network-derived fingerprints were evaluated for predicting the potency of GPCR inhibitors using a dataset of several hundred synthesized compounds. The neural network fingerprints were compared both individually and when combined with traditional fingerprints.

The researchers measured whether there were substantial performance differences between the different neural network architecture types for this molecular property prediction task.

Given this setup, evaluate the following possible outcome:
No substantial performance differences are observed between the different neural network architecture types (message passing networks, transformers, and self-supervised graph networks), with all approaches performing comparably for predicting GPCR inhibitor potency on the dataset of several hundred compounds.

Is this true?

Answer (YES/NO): YES